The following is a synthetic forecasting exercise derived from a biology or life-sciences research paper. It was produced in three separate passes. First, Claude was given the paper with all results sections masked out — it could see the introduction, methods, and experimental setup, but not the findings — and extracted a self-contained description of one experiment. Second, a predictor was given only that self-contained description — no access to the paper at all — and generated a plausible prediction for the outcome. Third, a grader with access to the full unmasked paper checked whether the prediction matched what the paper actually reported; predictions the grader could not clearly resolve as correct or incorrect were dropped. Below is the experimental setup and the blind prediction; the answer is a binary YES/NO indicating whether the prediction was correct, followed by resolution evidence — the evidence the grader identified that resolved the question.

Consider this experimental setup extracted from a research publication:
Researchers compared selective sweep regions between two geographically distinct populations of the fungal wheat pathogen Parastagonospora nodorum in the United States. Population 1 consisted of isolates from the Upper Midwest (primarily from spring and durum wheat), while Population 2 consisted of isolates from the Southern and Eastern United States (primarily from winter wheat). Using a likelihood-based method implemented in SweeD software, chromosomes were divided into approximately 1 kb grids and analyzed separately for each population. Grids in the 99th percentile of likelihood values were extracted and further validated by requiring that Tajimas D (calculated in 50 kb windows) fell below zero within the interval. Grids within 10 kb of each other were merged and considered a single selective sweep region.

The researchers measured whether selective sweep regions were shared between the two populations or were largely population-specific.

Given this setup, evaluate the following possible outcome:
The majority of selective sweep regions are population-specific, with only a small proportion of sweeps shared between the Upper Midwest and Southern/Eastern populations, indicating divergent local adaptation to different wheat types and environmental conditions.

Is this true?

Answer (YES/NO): NO